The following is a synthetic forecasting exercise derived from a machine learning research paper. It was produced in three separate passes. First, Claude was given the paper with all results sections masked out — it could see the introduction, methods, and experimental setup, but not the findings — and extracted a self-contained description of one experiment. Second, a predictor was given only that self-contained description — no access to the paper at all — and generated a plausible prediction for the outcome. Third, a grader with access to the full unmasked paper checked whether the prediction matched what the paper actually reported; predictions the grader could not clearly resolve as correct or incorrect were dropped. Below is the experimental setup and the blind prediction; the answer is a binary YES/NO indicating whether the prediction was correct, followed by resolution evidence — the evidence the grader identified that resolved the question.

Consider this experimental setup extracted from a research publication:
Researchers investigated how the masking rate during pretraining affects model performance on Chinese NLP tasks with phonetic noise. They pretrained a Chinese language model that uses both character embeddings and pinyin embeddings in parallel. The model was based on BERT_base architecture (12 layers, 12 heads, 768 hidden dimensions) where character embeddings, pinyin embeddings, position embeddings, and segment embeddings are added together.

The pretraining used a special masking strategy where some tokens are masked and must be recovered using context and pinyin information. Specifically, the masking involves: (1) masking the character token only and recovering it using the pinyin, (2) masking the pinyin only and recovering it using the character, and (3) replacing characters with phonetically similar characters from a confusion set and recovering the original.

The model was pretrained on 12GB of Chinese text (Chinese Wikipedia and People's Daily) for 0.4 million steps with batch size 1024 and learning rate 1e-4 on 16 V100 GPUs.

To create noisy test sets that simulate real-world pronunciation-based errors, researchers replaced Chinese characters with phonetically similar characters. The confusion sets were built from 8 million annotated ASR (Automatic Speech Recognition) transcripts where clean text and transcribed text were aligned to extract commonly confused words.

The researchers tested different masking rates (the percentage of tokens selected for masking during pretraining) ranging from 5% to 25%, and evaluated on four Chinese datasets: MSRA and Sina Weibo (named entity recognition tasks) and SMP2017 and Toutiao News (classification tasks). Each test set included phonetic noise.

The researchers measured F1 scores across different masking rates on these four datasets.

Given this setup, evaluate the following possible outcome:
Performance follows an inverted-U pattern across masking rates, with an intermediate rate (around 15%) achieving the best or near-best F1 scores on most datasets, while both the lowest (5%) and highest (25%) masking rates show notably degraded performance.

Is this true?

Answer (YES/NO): NO